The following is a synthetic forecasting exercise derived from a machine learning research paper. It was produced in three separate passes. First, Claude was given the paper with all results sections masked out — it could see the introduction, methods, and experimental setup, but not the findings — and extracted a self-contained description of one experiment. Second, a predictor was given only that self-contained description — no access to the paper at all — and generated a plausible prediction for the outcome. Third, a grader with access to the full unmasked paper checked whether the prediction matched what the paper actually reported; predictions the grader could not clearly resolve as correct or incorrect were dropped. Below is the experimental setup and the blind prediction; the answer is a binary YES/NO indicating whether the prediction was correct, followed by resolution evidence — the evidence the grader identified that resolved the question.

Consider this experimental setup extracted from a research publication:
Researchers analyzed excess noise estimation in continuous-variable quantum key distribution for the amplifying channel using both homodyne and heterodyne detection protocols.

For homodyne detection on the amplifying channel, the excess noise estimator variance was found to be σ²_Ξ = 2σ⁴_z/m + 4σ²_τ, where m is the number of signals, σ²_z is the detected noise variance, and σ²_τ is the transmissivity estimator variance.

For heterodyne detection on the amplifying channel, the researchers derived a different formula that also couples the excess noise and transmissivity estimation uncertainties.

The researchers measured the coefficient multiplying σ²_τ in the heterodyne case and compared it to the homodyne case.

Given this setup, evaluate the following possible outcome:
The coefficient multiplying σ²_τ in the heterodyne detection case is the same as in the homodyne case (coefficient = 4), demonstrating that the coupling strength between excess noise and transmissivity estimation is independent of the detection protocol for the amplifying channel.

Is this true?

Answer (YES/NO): NO